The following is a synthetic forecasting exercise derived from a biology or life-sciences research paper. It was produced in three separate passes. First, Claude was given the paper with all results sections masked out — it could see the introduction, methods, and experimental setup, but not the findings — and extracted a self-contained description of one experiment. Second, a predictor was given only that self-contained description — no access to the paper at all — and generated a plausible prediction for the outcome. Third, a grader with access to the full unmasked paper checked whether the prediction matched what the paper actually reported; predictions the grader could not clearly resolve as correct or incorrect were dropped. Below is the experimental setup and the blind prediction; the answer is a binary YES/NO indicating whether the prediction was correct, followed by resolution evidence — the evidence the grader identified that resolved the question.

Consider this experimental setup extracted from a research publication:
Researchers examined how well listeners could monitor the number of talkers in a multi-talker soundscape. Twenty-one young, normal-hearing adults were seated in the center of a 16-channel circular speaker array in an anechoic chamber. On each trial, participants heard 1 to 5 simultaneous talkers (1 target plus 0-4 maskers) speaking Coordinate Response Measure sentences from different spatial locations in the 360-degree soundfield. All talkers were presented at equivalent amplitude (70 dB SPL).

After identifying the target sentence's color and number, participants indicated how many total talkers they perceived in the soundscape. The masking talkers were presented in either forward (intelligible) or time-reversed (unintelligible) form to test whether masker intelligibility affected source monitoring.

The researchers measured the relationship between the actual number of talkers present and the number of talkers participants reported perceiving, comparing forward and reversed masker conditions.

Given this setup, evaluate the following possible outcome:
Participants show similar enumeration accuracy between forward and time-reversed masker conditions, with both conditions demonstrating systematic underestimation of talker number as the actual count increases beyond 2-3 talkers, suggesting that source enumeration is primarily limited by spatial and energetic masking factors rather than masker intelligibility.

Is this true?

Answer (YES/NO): YES